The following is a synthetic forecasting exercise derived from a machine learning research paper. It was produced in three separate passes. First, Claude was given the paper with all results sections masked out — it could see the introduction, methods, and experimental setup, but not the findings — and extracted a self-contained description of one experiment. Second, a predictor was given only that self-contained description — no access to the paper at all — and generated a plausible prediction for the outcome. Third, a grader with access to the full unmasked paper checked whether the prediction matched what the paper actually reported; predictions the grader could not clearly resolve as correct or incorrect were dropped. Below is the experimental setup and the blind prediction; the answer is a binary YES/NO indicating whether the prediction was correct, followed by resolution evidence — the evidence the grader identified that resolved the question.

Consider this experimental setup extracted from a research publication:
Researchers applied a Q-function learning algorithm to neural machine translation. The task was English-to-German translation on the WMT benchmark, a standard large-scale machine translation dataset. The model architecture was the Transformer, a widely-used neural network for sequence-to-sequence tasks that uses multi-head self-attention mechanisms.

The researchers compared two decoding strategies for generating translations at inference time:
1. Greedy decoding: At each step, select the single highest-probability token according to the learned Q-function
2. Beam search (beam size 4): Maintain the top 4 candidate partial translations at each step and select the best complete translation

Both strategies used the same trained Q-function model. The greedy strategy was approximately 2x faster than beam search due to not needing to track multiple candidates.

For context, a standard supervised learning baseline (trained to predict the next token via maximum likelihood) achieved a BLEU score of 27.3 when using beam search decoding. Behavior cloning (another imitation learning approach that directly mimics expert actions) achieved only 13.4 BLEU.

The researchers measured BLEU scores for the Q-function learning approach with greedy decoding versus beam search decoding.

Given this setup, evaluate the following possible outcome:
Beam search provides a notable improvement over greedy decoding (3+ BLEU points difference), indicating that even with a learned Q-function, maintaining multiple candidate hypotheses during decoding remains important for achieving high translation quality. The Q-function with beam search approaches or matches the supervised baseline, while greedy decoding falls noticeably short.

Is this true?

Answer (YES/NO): NO